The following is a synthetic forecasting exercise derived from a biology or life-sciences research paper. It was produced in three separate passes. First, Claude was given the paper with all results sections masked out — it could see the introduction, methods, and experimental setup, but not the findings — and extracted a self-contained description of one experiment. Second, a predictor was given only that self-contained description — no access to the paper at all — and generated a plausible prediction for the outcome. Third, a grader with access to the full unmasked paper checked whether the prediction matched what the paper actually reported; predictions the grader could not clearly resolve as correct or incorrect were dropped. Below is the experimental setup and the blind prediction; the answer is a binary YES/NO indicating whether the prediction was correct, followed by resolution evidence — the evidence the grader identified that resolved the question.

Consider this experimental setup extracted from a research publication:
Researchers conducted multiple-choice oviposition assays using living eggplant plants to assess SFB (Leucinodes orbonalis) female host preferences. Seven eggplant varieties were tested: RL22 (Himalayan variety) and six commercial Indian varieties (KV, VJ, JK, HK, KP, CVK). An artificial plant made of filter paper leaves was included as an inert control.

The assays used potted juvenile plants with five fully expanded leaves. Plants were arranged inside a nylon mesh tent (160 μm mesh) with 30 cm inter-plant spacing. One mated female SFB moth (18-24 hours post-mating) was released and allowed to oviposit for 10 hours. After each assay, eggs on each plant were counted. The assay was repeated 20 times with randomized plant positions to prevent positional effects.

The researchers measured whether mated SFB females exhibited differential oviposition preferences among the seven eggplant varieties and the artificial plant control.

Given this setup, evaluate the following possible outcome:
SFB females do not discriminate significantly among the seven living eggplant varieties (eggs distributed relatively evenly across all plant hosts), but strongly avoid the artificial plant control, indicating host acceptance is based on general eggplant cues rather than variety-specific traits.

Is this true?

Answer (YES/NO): NO